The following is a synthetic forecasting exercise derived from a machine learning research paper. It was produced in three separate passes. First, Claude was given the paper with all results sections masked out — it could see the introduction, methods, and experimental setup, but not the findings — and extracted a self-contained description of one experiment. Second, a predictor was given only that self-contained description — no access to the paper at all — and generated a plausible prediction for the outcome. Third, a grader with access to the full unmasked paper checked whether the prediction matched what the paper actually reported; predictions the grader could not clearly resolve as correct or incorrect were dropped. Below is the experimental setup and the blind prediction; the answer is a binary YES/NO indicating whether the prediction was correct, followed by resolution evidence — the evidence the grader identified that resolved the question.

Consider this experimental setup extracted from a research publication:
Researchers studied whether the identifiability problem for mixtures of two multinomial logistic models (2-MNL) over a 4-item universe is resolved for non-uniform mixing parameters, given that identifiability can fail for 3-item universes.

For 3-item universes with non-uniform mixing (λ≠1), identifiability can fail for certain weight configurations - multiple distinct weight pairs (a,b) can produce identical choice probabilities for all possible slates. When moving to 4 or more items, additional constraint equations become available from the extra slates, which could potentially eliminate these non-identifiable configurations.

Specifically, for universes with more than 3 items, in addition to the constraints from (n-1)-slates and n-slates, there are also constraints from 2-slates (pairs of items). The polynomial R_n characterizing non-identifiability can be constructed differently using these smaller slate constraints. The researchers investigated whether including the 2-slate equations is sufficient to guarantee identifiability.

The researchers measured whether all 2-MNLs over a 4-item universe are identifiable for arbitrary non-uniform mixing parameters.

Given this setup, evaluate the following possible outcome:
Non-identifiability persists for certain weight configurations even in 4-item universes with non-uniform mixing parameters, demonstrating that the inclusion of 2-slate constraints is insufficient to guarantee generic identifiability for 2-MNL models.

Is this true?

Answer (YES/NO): YES